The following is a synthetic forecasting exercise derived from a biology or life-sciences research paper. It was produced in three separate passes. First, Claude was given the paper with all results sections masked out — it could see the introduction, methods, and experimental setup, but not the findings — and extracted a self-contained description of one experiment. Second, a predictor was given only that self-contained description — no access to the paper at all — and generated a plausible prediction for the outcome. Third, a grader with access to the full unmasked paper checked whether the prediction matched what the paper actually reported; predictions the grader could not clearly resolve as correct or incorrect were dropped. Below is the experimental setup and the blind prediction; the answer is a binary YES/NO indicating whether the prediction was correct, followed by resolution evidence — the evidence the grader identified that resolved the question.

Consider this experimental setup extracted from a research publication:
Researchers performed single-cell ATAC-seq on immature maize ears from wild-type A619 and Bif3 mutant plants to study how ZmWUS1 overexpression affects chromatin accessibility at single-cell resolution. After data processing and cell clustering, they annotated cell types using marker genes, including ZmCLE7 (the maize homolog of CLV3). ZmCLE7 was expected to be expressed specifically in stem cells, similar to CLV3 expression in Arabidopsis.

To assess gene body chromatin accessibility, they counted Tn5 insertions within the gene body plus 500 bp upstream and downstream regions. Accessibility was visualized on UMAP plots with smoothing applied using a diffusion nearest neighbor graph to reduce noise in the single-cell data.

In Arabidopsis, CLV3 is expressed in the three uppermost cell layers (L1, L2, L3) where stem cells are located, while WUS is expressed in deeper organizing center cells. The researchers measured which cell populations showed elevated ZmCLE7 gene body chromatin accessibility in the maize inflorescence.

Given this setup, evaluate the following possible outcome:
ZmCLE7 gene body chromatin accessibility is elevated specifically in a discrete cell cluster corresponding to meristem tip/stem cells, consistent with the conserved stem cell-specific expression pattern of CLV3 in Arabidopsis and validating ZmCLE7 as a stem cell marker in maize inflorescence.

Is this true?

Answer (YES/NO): NO